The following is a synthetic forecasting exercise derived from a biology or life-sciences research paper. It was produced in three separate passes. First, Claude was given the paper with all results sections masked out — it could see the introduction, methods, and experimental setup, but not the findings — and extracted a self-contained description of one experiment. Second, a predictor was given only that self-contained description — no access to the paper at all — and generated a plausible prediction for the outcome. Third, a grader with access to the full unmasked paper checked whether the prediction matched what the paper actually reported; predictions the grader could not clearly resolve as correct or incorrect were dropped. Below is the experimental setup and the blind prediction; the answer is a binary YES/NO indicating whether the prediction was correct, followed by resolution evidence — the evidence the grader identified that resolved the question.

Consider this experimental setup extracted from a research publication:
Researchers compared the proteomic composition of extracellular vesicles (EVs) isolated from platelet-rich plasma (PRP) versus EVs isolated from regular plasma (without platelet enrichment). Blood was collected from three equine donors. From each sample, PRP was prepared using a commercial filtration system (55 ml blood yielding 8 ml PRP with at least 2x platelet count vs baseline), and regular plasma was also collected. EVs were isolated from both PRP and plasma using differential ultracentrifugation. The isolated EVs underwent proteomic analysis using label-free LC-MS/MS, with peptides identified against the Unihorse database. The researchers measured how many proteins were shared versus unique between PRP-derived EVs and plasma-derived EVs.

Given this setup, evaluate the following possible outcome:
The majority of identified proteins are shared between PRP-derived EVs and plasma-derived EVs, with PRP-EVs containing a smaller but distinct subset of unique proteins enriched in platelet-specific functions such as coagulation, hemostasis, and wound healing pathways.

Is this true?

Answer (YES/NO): NO